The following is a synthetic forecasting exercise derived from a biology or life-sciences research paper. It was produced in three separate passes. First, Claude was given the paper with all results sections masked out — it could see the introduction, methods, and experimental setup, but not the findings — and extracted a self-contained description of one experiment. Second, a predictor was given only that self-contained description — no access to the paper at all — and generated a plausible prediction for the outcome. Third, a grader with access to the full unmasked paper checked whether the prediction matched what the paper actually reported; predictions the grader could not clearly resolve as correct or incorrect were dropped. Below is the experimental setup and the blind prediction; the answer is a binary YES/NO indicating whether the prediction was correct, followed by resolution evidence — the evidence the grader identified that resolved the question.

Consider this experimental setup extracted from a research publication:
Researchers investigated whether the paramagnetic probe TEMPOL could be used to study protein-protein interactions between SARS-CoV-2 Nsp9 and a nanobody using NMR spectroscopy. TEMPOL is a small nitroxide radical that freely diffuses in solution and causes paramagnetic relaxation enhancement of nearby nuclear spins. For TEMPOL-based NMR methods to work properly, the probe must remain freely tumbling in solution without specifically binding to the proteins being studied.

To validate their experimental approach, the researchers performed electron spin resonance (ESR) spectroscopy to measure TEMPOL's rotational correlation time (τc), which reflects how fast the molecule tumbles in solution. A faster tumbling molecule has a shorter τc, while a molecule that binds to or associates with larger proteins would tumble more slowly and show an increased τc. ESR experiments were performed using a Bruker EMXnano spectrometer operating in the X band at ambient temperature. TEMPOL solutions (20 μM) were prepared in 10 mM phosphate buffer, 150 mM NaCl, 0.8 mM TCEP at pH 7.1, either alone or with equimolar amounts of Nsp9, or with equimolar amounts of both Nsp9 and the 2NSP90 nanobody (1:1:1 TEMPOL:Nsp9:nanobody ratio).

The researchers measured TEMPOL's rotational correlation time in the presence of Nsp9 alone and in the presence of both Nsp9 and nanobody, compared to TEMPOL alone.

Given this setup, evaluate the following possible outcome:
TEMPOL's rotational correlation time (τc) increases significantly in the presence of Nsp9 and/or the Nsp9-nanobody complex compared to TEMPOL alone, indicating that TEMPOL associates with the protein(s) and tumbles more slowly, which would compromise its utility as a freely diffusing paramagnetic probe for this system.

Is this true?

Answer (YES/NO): NO